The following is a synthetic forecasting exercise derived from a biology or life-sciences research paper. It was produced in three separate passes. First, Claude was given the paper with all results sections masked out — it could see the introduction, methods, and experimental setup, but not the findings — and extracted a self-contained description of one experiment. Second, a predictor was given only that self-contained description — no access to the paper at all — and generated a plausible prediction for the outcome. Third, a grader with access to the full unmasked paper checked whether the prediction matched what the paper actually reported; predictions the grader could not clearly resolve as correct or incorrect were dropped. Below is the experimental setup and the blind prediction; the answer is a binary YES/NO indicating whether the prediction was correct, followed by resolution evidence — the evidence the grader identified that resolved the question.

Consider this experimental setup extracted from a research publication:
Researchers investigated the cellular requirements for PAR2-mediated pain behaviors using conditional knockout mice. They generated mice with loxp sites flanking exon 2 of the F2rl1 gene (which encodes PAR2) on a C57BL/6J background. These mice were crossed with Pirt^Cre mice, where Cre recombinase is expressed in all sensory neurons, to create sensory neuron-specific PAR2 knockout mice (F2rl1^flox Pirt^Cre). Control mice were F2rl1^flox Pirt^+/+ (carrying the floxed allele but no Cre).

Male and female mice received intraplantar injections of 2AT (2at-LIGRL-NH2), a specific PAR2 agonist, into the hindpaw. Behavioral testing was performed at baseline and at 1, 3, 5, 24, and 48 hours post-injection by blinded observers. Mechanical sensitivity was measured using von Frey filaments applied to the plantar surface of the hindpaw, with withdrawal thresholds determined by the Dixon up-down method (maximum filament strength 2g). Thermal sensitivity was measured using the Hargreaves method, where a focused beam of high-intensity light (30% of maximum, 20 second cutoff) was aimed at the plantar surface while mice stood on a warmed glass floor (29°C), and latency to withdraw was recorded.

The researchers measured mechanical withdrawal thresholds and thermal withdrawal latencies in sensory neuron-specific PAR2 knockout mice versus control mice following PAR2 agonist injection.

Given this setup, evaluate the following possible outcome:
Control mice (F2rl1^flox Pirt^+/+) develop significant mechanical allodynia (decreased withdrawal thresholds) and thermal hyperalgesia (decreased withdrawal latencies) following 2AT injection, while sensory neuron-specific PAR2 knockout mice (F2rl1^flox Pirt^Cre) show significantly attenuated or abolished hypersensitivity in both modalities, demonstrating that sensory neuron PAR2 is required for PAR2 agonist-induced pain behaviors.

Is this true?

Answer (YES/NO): YES